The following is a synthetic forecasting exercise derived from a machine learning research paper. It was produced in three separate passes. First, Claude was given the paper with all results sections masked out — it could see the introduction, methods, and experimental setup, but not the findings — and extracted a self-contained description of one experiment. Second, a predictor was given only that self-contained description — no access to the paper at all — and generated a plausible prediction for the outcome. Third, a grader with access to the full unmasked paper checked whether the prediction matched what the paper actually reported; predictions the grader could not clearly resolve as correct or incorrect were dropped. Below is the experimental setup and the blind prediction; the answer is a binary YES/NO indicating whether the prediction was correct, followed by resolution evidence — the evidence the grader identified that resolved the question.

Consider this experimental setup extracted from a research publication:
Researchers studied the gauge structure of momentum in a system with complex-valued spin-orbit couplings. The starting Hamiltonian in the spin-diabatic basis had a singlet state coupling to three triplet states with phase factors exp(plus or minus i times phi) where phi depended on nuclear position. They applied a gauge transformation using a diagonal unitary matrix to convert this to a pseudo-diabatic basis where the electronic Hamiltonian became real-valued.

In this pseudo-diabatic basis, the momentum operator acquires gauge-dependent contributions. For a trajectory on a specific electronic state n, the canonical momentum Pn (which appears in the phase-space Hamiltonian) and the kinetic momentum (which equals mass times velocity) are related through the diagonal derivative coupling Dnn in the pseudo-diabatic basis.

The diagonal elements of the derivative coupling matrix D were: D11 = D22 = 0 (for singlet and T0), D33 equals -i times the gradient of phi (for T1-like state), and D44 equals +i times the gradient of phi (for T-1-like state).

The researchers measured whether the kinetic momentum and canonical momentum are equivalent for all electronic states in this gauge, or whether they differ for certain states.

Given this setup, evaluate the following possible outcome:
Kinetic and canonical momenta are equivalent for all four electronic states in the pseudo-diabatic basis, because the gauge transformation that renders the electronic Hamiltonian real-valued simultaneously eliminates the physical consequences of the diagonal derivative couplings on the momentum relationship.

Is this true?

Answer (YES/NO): NO